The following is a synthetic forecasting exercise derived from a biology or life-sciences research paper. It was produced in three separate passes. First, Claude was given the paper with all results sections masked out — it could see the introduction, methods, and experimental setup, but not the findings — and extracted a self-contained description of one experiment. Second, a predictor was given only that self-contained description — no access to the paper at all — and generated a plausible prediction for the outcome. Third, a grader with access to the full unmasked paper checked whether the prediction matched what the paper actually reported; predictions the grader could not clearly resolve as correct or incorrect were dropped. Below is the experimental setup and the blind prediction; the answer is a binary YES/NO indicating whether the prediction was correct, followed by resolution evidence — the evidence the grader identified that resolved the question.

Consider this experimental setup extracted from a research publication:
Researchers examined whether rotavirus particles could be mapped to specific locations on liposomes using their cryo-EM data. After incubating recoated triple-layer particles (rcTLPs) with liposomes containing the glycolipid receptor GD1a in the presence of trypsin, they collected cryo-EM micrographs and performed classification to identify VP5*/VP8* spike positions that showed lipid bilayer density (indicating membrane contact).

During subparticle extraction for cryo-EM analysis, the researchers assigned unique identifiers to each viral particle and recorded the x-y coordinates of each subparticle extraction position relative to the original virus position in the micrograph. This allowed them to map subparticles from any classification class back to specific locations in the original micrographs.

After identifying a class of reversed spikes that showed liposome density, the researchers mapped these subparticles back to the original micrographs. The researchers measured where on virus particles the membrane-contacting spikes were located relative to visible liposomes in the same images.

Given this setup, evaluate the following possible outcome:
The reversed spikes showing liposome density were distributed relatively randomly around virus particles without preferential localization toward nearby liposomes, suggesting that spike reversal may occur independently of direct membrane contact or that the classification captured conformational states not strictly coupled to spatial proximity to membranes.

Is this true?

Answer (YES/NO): NO